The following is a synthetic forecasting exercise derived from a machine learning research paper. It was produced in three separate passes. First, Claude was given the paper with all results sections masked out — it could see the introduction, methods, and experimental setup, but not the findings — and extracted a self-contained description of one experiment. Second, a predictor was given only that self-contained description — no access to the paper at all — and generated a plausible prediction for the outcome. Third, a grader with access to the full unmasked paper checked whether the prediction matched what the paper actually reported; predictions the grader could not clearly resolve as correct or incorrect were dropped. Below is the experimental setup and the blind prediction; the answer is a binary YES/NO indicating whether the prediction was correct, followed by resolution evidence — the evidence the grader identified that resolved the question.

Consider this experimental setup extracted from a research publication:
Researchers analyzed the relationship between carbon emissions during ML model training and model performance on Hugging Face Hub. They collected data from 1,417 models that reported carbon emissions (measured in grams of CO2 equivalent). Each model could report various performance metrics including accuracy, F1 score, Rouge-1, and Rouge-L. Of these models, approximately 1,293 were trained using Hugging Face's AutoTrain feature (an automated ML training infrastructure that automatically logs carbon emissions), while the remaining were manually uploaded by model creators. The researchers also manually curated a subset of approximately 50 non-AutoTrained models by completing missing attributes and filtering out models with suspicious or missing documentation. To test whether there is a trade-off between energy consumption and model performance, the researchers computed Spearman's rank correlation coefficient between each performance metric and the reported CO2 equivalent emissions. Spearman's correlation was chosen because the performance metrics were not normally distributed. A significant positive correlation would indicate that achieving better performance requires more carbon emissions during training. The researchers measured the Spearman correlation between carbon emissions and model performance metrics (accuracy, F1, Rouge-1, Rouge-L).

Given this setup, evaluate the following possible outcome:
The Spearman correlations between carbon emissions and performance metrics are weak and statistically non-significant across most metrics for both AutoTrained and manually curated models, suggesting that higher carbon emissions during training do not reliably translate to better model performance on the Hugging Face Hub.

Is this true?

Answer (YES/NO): YES